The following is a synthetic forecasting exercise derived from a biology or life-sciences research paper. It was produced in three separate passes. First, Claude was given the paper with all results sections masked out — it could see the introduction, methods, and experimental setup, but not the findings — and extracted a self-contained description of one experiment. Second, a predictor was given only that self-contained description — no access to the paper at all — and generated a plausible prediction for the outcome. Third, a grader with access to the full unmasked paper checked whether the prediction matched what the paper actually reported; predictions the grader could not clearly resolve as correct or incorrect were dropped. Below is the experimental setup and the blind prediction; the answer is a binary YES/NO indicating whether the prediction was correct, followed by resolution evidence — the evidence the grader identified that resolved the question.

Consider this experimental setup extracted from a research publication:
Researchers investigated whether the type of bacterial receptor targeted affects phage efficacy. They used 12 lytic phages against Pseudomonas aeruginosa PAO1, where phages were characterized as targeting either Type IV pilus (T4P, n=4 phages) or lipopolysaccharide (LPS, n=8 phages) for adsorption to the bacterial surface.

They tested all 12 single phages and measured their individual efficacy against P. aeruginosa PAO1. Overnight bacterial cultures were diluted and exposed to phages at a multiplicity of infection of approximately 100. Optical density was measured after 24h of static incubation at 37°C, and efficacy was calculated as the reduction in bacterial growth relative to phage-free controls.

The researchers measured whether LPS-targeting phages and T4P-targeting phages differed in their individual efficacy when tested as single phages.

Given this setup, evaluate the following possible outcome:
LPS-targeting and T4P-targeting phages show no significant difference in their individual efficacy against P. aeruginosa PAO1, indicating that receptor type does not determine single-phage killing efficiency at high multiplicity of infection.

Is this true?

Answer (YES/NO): NO